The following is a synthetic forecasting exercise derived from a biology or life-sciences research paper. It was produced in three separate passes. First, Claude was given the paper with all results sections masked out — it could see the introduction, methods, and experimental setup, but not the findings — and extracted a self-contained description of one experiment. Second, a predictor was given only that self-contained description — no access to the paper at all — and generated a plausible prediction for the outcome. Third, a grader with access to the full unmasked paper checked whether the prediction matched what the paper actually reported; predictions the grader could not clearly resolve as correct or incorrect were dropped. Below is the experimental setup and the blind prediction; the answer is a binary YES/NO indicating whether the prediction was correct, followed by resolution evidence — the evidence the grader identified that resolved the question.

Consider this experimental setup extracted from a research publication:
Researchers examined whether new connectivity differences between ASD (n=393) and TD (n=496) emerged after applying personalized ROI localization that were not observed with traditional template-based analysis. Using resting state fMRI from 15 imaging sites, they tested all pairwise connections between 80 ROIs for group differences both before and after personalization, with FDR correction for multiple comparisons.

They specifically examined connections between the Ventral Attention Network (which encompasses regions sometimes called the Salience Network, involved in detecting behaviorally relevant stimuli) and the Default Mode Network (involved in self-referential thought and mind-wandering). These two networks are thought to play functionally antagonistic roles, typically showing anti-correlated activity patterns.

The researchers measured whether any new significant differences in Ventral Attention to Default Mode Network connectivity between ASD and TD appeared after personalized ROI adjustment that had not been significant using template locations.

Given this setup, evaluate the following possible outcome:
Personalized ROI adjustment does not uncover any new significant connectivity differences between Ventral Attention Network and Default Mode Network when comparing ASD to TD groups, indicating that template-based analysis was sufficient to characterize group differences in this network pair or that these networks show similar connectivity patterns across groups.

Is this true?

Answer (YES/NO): NO